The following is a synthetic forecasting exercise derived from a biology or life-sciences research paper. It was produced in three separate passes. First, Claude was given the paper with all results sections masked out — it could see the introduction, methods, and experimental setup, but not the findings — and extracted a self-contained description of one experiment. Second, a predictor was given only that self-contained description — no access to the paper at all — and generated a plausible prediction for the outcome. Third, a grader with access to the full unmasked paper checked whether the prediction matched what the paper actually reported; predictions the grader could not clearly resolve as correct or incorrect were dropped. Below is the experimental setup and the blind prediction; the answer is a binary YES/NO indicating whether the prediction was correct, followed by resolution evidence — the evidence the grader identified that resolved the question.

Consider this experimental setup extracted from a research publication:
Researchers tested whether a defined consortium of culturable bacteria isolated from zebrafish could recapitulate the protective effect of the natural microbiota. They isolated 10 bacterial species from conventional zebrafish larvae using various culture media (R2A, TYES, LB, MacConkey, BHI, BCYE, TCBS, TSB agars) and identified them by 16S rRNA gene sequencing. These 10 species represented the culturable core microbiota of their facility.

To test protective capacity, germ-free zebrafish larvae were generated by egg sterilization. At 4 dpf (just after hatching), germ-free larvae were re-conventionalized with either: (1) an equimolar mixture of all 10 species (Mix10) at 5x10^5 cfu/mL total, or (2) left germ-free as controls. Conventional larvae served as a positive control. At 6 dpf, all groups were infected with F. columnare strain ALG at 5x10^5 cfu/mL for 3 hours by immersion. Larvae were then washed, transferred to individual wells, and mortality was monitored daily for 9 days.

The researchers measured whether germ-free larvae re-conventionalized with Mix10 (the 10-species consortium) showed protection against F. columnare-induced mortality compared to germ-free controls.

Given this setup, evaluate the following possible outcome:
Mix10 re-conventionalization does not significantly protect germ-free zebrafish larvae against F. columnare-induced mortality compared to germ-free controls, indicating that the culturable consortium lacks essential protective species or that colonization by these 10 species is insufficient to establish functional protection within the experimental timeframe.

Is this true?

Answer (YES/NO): NO